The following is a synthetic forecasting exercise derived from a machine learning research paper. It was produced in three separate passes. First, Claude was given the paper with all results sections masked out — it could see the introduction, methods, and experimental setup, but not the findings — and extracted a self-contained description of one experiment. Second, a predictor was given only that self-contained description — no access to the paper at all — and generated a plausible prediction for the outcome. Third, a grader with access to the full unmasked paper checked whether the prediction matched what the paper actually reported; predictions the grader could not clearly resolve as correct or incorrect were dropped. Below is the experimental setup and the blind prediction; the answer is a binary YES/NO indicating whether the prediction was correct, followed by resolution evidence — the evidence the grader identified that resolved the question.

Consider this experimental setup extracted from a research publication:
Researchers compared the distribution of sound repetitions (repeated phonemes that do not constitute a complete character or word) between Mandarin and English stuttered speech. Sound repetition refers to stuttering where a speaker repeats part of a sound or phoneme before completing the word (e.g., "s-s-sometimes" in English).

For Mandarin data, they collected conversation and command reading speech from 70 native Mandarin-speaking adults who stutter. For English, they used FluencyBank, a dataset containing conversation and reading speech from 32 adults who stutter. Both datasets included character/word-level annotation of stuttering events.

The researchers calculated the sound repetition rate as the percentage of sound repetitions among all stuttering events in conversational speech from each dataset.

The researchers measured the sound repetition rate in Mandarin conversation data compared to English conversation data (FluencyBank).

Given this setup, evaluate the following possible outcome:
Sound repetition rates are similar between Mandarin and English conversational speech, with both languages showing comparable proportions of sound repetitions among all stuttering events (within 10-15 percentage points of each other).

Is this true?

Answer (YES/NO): NO